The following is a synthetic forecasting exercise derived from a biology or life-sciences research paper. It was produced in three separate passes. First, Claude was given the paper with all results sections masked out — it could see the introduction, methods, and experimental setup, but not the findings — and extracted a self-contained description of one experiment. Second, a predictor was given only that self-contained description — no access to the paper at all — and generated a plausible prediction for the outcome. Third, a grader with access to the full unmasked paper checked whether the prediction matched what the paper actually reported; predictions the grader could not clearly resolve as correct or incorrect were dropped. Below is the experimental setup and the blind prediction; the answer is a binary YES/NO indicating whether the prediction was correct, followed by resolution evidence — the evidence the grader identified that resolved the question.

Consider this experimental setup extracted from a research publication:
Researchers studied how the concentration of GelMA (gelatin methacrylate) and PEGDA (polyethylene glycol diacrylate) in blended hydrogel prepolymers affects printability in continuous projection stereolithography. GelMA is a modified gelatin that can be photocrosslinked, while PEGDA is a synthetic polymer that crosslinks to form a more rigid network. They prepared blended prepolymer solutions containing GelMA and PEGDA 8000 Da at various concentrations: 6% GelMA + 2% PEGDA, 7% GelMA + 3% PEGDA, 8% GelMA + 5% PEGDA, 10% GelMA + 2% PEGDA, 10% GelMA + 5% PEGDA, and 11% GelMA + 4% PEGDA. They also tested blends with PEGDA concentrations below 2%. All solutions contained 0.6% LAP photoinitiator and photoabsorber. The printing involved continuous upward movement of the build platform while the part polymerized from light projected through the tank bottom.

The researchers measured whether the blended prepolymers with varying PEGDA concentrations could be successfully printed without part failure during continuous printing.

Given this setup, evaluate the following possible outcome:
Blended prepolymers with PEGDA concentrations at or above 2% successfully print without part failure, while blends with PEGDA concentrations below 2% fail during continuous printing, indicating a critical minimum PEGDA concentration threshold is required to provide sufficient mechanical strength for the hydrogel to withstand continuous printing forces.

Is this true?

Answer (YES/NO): YES